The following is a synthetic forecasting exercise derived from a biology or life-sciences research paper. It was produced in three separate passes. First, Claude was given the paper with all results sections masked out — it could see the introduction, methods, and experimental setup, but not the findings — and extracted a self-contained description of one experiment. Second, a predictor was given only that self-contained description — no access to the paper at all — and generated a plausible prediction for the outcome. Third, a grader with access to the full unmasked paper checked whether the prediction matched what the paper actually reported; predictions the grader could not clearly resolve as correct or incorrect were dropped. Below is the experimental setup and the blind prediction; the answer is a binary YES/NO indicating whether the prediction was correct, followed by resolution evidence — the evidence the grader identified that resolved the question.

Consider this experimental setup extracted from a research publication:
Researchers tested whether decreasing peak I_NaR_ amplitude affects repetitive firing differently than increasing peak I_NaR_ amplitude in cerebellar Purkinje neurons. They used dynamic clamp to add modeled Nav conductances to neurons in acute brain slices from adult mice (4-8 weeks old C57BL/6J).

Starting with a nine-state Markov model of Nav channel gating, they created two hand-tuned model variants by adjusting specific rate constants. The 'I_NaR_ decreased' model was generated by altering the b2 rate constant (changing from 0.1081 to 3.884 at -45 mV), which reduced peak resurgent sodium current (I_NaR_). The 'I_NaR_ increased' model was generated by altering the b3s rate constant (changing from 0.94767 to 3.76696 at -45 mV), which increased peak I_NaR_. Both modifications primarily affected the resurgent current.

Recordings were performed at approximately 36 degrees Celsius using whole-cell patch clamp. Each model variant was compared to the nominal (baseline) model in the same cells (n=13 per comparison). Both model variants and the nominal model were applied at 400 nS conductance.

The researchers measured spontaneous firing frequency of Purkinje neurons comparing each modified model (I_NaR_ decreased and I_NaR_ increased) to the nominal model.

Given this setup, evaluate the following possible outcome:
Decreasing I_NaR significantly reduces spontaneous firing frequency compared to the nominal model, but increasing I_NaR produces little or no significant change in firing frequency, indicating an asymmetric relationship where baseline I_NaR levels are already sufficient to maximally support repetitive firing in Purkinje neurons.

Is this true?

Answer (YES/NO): YES